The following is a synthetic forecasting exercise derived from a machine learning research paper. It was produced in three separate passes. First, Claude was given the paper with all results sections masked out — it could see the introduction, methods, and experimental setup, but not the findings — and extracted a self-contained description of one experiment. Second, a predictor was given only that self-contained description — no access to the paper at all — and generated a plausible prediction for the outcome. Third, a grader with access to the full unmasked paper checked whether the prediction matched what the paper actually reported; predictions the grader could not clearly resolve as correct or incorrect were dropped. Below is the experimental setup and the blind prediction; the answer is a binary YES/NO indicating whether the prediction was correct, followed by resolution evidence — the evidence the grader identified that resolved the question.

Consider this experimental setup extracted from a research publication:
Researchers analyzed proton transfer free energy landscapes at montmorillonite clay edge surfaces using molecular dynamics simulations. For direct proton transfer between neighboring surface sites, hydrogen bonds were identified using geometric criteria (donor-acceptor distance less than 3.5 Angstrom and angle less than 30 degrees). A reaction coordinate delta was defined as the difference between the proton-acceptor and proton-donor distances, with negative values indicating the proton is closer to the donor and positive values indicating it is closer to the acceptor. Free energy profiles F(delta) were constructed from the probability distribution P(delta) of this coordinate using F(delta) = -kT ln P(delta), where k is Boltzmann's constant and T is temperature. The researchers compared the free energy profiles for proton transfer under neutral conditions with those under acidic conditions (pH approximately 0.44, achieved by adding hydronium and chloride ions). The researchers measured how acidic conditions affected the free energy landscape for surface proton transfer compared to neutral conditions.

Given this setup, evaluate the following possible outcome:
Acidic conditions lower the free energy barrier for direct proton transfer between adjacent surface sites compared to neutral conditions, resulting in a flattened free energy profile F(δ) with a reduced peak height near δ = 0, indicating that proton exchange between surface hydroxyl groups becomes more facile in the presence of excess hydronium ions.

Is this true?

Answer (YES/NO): NO